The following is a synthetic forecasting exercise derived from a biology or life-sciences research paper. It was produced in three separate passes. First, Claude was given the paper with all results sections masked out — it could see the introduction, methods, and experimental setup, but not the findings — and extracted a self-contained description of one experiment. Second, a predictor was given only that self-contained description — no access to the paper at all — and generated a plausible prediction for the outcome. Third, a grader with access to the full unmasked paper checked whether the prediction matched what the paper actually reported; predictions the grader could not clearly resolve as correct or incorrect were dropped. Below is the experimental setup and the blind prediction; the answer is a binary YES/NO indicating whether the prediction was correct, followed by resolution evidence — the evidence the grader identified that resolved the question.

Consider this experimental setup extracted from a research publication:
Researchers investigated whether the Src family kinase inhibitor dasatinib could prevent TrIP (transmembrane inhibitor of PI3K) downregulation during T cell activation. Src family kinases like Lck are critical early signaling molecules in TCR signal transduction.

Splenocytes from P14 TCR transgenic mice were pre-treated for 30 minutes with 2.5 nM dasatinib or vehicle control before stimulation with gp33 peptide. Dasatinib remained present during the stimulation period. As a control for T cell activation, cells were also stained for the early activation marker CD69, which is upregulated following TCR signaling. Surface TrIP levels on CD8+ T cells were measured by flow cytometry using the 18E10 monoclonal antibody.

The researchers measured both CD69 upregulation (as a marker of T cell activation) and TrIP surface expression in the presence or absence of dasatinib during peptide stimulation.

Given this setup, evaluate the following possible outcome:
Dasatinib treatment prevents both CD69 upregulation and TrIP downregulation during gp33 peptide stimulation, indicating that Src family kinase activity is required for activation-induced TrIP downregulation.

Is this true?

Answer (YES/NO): NO